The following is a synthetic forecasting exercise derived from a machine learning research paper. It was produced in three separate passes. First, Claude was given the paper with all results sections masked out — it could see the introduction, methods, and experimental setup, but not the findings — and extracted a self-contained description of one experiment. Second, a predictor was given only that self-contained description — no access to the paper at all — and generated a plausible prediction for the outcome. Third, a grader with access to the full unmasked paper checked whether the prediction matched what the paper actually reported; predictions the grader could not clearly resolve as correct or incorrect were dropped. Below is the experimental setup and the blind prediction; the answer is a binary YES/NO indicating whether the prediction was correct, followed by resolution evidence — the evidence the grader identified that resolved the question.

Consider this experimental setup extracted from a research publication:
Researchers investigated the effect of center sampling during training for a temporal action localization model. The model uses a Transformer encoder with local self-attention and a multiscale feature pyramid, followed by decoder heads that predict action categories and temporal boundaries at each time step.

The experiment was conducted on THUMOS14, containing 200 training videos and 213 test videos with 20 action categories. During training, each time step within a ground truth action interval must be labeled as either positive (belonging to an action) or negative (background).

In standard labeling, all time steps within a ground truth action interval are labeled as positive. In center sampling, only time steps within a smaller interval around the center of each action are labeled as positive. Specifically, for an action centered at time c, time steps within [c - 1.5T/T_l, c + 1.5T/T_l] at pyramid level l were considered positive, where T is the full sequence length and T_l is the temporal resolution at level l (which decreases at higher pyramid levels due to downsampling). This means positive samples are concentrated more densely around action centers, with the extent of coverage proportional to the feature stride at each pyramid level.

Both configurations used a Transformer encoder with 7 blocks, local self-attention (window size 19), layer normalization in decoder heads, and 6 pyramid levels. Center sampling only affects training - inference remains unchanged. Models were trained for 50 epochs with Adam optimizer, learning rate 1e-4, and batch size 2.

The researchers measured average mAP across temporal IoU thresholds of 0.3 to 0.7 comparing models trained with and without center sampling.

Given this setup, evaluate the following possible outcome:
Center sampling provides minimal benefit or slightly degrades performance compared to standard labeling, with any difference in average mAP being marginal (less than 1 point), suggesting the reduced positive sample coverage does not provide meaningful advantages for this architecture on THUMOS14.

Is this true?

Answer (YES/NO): NO